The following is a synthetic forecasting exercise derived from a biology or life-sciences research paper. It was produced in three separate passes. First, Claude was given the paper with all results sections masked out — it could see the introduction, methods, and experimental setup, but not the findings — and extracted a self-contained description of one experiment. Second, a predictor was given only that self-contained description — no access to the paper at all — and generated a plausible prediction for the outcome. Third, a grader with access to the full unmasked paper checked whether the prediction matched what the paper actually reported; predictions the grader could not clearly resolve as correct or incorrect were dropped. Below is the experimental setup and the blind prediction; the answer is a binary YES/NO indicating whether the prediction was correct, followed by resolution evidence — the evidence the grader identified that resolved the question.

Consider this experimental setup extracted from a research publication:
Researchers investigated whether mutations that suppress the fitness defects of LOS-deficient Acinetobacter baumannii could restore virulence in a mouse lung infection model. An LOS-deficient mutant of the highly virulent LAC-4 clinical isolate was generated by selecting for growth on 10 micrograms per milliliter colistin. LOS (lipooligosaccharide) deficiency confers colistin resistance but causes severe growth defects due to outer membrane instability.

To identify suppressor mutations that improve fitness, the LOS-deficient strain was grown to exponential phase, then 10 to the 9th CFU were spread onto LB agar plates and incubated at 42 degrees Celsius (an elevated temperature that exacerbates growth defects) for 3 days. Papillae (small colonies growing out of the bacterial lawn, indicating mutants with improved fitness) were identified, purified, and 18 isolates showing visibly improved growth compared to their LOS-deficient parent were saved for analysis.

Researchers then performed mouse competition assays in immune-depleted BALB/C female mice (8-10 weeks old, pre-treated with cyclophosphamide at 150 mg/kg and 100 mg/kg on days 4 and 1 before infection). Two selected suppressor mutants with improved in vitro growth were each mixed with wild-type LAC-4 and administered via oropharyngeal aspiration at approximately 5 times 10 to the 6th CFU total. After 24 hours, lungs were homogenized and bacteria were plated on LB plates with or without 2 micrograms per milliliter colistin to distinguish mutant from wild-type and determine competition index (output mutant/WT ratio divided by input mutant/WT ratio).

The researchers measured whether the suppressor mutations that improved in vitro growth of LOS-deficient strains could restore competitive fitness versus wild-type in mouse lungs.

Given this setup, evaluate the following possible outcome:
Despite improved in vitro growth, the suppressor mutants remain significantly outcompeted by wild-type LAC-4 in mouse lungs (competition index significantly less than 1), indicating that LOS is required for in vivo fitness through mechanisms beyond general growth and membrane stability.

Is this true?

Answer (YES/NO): YES